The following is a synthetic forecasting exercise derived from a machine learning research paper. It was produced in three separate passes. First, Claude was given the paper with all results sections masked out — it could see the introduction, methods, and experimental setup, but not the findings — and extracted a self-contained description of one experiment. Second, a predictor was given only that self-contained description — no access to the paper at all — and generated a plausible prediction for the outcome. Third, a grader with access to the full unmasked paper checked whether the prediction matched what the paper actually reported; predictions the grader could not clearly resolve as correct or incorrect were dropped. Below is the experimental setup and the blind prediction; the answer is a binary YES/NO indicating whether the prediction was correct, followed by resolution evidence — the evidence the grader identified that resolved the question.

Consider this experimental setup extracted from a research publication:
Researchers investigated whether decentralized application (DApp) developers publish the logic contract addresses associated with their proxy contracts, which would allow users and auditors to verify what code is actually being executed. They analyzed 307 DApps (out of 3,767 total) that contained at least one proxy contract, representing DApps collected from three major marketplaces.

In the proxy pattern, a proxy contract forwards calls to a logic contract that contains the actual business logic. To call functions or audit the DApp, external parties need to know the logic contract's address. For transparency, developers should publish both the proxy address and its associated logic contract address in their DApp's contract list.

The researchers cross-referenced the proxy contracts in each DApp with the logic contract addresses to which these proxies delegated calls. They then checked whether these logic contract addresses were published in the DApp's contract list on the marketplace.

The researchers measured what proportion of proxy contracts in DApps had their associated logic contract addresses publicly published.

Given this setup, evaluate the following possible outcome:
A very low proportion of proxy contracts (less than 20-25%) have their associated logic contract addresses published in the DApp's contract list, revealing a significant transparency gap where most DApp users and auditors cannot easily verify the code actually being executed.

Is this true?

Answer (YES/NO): YES